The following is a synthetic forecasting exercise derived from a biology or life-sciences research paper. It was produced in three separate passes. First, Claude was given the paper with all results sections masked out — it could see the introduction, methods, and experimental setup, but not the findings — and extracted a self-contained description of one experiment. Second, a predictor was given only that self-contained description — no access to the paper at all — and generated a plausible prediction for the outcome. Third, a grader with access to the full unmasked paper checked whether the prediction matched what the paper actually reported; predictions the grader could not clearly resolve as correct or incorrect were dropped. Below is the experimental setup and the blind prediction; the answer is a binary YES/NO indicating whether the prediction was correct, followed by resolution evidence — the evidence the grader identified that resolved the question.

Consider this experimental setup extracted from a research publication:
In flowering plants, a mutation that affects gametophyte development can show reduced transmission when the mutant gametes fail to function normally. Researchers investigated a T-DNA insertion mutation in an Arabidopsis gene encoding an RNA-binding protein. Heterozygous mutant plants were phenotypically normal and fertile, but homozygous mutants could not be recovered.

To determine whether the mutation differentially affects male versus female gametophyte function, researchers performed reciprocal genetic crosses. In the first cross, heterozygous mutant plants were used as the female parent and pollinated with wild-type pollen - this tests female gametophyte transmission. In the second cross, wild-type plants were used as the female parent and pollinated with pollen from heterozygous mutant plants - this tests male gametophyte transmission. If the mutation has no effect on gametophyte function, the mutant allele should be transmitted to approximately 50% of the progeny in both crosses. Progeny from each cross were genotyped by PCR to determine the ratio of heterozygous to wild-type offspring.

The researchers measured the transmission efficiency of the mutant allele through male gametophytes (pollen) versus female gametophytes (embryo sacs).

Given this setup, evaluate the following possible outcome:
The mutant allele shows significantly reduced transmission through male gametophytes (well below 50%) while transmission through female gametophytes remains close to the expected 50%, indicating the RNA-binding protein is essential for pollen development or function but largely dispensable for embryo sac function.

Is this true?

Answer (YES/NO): NO